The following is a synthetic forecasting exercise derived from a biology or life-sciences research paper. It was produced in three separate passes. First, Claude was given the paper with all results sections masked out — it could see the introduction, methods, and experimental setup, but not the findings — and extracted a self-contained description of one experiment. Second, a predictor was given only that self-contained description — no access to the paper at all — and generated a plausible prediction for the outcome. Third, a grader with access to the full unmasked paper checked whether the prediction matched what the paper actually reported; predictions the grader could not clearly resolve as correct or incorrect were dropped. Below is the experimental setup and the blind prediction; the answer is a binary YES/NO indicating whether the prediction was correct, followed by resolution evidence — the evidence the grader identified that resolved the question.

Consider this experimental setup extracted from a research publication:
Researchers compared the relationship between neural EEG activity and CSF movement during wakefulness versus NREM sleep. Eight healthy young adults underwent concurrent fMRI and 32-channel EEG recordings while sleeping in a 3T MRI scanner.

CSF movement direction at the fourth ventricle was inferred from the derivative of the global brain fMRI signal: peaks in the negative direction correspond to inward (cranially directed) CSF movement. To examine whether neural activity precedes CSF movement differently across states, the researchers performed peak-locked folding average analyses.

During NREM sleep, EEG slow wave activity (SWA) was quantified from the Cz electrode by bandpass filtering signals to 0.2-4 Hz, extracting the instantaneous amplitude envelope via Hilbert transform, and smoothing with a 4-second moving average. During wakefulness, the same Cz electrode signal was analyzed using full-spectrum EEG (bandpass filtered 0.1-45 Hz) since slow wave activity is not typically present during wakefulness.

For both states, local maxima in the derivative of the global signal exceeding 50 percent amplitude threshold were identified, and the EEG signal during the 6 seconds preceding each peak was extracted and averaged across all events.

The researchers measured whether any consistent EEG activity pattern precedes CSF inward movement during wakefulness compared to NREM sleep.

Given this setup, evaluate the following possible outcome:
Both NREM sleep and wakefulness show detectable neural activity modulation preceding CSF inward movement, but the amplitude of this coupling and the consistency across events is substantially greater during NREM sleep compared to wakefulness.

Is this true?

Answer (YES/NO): NO